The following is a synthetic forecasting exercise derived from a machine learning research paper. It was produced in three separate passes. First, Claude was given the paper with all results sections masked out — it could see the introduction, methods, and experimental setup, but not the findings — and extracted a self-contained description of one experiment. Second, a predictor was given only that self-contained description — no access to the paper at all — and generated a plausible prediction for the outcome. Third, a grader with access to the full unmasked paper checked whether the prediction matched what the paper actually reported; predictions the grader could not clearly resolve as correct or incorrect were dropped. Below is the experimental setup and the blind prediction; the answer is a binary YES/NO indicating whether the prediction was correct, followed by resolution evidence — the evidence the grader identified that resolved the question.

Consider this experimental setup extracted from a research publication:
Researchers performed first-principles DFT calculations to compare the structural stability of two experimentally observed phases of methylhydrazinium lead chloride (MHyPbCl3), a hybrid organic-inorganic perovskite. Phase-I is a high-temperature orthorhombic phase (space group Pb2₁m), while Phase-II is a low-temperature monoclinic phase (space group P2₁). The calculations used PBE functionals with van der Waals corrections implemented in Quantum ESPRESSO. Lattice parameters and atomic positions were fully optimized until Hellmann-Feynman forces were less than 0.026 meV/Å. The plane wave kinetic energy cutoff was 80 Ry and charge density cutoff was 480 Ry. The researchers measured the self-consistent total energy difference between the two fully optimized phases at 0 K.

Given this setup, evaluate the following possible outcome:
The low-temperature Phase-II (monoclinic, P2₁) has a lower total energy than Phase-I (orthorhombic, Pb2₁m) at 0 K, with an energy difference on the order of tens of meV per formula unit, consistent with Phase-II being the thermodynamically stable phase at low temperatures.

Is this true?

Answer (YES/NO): YES